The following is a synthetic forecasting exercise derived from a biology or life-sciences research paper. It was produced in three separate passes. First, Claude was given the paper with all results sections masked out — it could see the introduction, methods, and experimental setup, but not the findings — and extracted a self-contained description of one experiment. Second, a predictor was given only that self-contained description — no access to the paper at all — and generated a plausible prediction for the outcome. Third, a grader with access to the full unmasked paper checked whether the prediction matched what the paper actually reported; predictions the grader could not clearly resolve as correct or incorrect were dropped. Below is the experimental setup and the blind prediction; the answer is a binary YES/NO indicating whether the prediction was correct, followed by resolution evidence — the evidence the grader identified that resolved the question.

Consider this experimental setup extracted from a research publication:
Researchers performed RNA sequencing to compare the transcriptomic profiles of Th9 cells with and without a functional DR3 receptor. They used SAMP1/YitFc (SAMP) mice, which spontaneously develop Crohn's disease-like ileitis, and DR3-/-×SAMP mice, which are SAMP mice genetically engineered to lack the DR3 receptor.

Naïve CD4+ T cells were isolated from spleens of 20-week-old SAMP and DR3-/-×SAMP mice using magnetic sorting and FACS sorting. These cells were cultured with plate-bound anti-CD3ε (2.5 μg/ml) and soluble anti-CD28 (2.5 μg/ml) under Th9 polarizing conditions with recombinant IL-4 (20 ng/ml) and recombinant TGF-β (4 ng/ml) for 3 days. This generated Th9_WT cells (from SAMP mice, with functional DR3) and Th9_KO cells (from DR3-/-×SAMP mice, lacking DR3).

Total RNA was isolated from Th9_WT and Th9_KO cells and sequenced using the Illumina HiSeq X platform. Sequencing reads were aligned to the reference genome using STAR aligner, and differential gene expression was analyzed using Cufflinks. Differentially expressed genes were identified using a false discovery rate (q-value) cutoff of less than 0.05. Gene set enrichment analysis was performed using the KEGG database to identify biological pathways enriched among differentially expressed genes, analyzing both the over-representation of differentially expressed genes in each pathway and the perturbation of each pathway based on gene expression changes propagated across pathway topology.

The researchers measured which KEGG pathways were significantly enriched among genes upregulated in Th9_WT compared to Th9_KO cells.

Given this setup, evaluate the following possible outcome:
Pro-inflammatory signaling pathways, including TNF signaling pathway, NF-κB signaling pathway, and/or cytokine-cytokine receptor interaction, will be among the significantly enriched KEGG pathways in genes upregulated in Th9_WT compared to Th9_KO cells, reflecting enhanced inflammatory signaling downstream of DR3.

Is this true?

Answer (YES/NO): YES